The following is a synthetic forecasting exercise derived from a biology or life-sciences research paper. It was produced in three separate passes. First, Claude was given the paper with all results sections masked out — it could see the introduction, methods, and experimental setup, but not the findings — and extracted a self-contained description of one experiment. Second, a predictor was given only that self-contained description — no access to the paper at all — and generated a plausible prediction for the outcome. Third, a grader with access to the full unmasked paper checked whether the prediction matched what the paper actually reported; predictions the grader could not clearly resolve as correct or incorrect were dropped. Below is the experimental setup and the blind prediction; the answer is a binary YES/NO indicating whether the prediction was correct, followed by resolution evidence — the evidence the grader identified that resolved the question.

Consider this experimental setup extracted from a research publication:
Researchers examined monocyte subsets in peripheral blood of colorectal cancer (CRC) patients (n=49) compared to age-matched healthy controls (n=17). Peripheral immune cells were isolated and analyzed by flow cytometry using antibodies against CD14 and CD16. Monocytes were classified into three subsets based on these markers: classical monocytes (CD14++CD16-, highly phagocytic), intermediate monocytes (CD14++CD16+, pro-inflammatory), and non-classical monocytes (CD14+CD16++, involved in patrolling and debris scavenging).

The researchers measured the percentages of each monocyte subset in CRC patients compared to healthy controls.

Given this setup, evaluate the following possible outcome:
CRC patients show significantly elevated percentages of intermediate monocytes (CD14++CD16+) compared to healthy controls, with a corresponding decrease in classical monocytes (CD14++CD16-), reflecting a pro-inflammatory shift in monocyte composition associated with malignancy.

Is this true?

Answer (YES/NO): NO